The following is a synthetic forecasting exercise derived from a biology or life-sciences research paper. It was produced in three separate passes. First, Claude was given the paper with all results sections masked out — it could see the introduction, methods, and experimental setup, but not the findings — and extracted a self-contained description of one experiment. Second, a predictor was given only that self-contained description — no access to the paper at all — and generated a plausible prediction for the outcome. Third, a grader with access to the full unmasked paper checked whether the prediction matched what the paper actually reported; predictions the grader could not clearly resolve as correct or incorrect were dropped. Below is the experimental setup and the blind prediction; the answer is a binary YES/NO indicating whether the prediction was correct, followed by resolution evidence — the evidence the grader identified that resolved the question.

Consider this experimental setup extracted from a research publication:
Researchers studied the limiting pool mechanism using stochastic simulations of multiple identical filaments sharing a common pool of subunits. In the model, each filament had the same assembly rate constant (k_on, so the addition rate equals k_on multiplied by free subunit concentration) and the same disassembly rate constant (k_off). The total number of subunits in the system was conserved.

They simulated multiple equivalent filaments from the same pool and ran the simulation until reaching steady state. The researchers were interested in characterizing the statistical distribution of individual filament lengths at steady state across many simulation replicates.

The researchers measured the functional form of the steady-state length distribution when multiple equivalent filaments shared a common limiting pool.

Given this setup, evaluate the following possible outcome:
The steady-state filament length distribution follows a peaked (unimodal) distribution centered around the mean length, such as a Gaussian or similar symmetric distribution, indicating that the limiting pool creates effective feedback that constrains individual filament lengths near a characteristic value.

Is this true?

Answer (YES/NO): NO